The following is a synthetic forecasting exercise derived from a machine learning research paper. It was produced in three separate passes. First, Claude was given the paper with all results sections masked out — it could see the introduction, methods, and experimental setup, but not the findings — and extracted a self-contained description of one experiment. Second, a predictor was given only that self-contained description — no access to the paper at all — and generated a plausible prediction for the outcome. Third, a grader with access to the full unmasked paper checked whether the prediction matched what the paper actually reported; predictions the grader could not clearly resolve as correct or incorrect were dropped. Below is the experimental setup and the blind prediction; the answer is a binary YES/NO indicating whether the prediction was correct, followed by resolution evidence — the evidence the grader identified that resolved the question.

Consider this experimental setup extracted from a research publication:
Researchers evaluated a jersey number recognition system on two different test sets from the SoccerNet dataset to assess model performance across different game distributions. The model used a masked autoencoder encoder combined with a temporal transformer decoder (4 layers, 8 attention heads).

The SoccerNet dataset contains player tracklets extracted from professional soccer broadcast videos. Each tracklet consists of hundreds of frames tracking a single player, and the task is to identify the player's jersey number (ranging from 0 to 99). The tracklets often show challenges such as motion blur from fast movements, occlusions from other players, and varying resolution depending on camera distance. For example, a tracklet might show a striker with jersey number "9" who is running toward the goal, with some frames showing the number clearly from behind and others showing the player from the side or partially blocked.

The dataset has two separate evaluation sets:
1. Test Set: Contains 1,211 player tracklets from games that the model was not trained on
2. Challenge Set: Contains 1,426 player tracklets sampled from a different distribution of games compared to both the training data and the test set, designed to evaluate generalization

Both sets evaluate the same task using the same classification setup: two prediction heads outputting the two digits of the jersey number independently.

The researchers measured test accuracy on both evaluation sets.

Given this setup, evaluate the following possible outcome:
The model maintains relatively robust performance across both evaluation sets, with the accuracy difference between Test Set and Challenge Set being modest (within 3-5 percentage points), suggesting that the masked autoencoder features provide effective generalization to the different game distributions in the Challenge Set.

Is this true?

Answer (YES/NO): YES